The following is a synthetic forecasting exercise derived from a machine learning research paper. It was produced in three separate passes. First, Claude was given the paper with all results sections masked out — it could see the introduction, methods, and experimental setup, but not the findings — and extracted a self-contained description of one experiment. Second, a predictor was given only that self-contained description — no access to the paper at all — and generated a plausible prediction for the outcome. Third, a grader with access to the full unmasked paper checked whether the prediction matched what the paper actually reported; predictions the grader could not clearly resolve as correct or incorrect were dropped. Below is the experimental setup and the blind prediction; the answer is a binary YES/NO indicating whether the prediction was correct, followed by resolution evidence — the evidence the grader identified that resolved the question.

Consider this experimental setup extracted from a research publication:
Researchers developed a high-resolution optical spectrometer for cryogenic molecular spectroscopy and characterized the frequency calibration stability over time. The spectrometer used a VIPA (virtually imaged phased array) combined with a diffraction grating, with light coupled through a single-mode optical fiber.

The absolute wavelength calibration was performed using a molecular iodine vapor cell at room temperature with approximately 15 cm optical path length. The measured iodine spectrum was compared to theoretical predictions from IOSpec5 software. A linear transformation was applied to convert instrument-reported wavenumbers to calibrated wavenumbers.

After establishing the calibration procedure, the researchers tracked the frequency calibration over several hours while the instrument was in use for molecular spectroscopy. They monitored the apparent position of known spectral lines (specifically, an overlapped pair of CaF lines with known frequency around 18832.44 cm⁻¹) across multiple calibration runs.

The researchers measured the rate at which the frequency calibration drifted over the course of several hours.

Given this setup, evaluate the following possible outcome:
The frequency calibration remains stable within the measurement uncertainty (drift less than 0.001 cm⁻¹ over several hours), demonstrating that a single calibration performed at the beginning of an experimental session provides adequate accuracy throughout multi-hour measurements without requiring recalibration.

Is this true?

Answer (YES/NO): NO